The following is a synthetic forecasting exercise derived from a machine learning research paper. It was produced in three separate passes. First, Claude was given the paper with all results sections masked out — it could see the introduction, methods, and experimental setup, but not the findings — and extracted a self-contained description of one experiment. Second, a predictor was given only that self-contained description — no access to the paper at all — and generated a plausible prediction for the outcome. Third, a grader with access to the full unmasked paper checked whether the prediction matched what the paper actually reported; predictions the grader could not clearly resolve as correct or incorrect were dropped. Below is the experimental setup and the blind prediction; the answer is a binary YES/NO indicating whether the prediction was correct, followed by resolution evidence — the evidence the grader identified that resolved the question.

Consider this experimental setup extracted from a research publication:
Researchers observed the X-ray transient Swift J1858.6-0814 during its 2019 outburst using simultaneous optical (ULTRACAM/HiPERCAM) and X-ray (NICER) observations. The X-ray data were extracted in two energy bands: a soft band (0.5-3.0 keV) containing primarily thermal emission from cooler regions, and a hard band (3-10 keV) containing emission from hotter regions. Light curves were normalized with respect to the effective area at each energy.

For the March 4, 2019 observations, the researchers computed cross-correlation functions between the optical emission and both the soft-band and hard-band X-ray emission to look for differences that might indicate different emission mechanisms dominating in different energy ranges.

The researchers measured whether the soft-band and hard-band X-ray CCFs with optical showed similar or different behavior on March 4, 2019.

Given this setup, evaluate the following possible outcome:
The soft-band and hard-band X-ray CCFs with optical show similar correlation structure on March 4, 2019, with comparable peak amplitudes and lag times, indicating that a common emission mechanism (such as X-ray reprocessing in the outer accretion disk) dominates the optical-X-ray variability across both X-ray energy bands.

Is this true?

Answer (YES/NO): YES